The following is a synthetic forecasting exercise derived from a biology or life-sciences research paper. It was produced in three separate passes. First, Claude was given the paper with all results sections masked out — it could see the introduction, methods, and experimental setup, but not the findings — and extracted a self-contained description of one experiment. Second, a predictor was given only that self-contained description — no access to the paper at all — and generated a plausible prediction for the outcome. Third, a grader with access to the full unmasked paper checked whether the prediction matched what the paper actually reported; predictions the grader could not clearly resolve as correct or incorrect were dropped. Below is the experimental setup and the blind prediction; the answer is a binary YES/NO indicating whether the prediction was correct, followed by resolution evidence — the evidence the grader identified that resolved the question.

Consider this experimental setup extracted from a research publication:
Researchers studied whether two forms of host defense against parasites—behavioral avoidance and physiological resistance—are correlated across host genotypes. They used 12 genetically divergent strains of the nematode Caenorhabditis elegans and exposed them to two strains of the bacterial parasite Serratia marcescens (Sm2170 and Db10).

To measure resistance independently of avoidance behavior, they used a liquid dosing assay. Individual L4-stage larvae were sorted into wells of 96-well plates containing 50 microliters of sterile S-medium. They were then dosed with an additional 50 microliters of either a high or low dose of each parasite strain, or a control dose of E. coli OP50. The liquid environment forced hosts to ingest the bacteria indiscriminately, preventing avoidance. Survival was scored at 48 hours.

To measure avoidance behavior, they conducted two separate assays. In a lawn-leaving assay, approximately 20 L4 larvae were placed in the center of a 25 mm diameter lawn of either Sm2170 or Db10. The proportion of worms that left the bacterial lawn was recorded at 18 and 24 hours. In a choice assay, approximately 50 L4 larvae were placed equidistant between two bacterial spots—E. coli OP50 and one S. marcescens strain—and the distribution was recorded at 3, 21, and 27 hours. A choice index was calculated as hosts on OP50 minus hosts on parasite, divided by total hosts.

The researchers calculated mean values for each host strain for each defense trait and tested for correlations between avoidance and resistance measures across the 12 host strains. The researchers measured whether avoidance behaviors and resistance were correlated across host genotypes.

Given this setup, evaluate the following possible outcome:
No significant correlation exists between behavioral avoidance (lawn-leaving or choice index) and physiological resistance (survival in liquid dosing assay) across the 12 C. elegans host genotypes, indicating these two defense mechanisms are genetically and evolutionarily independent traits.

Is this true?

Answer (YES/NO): YES